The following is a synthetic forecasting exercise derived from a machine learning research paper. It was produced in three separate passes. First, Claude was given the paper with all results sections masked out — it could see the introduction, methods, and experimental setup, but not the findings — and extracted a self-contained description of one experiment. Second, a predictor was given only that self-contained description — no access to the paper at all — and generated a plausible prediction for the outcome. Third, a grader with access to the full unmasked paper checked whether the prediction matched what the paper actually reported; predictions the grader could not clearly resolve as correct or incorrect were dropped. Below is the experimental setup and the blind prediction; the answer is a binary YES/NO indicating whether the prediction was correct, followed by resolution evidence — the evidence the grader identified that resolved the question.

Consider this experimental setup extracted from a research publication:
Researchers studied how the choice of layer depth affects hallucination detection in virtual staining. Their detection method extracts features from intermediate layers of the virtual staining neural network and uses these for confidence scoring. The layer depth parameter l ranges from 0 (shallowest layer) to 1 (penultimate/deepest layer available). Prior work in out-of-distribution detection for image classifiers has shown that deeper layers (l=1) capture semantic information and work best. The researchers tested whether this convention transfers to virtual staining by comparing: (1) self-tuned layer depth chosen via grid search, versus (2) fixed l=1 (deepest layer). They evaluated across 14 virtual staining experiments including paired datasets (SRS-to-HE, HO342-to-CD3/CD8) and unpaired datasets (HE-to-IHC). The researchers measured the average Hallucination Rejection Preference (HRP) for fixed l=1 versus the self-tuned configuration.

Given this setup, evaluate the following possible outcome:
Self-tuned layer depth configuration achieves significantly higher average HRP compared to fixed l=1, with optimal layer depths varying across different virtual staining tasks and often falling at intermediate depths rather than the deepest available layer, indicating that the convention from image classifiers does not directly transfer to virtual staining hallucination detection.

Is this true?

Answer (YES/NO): NO